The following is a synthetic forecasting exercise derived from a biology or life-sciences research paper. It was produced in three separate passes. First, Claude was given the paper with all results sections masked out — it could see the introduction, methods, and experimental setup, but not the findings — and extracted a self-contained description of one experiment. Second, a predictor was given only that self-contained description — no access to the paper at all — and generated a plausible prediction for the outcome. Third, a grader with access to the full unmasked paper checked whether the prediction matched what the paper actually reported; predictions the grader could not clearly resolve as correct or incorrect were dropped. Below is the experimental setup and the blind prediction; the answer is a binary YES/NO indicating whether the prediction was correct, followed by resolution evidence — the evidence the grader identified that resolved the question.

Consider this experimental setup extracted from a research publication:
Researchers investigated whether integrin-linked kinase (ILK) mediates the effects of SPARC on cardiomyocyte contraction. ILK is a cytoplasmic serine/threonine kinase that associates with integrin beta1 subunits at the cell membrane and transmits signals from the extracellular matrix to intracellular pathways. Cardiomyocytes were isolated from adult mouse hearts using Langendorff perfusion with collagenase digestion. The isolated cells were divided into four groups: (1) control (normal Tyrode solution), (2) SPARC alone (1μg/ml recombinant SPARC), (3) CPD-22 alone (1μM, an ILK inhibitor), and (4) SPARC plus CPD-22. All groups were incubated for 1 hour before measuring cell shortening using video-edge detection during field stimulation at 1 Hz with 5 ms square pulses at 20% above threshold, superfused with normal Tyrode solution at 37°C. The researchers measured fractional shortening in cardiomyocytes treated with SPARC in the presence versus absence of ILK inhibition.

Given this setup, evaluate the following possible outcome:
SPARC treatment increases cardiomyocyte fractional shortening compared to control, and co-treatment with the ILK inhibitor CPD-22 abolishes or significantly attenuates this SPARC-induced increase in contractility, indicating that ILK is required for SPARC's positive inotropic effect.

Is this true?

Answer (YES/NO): YES